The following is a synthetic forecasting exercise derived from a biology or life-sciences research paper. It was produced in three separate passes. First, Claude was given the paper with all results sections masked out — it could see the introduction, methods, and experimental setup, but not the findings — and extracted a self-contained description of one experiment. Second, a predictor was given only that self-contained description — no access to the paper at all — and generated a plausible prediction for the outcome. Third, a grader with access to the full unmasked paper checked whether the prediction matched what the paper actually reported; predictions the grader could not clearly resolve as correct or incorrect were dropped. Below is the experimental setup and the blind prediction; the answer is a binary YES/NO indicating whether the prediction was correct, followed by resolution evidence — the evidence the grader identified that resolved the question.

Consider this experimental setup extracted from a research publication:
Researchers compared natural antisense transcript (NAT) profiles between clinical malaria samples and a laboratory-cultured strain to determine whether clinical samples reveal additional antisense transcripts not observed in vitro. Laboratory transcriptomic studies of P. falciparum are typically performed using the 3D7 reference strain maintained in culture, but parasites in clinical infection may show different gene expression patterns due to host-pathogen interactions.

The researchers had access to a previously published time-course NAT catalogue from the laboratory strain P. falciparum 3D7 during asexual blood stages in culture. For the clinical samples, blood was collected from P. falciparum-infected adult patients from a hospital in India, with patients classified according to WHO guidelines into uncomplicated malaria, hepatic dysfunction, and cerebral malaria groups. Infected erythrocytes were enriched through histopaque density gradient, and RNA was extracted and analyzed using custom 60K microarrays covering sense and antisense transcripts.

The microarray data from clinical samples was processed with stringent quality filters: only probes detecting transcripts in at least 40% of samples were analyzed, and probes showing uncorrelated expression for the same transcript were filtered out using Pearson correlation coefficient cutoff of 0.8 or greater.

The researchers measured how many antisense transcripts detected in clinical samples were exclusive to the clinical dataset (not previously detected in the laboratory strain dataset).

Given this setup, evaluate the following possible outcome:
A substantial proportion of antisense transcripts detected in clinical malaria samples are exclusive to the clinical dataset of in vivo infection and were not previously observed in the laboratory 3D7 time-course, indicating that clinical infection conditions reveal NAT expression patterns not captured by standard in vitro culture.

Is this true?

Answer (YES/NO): YES